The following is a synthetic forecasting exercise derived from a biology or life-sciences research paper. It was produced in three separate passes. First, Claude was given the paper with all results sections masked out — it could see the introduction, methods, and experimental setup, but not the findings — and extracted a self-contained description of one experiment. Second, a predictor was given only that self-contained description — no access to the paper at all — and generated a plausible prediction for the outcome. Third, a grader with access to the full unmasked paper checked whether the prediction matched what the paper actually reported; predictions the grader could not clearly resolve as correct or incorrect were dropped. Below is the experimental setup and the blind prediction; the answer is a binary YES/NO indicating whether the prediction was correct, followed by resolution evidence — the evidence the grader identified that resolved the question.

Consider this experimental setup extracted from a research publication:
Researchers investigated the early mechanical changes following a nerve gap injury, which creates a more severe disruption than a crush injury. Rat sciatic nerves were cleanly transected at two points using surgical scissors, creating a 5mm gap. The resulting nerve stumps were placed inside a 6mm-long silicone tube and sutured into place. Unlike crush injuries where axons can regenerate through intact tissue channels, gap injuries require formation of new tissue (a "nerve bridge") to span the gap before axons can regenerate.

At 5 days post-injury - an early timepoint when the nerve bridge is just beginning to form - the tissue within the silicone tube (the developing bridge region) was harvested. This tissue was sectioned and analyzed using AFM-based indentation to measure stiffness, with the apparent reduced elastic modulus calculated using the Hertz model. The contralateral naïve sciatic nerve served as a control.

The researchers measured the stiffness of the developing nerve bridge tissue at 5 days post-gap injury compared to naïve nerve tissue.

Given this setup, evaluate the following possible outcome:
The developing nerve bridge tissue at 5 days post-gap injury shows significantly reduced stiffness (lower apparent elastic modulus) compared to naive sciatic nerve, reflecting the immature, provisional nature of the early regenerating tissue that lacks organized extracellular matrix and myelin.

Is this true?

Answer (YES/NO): NO